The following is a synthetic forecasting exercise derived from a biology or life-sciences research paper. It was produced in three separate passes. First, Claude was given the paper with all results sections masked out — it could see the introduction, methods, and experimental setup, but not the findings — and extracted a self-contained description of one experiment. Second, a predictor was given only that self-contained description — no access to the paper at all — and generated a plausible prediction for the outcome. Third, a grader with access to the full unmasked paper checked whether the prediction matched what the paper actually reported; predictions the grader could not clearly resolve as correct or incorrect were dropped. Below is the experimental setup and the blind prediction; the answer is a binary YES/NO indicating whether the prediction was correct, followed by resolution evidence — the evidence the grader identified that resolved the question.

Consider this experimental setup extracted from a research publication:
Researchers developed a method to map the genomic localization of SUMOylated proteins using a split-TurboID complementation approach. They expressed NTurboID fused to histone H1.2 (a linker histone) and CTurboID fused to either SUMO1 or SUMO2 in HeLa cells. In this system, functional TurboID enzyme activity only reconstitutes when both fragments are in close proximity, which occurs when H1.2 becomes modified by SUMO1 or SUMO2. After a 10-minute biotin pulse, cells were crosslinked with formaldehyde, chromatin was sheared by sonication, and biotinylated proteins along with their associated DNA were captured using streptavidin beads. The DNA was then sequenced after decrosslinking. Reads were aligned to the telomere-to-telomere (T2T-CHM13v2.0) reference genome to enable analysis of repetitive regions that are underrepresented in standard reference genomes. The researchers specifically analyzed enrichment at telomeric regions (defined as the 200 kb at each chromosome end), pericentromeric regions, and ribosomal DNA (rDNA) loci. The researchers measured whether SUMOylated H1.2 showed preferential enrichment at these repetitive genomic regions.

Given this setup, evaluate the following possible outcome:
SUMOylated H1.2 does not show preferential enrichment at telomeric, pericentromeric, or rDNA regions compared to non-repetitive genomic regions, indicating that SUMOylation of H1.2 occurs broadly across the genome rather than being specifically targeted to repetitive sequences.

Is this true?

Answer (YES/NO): NO